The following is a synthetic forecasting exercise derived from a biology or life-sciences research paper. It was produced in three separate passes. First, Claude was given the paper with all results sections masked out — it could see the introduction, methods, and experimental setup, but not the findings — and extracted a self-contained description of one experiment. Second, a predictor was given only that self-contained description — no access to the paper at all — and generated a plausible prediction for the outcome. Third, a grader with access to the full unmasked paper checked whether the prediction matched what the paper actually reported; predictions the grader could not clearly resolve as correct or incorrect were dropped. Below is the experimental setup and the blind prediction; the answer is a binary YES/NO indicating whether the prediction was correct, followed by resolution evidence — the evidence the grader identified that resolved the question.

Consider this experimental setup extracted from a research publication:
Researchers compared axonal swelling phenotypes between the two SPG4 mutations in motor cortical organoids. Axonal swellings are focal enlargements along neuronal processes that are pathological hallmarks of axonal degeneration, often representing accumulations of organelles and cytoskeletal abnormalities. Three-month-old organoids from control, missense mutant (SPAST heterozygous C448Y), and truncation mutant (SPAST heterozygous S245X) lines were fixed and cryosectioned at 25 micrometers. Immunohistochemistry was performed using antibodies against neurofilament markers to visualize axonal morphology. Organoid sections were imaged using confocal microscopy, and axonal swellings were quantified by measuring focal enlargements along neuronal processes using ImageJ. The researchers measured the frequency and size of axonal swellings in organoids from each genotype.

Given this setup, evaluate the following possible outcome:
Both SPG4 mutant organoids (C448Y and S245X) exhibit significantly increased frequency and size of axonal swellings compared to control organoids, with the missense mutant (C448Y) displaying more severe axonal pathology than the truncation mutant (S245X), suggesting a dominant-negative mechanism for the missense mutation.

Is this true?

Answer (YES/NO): NO